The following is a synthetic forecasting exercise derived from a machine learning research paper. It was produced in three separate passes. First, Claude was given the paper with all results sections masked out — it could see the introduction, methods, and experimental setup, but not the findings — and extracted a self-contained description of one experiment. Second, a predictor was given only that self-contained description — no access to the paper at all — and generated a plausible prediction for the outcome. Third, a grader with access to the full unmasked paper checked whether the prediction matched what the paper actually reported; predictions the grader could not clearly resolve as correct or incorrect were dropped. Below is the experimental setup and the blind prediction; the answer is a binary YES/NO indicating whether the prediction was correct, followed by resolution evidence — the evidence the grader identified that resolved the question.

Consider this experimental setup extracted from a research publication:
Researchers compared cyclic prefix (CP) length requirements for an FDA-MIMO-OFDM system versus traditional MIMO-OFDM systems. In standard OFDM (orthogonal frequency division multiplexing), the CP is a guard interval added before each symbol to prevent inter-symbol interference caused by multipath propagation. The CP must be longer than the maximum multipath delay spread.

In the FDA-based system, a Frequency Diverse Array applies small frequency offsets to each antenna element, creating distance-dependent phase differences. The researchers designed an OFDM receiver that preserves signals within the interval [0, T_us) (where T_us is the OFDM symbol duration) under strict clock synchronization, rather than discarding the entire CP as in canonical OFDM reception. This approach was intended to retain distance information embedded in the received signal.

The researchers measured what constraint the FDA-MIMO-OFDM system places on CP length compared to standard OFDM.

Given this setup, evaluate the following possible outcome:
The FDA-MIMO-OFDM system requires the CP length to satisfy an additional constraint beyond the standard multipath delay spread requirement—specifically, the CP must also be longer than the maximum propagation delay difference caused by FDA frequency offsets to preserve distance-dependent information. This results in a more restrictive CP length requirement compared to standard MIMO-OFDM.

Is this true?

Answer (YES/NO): NO